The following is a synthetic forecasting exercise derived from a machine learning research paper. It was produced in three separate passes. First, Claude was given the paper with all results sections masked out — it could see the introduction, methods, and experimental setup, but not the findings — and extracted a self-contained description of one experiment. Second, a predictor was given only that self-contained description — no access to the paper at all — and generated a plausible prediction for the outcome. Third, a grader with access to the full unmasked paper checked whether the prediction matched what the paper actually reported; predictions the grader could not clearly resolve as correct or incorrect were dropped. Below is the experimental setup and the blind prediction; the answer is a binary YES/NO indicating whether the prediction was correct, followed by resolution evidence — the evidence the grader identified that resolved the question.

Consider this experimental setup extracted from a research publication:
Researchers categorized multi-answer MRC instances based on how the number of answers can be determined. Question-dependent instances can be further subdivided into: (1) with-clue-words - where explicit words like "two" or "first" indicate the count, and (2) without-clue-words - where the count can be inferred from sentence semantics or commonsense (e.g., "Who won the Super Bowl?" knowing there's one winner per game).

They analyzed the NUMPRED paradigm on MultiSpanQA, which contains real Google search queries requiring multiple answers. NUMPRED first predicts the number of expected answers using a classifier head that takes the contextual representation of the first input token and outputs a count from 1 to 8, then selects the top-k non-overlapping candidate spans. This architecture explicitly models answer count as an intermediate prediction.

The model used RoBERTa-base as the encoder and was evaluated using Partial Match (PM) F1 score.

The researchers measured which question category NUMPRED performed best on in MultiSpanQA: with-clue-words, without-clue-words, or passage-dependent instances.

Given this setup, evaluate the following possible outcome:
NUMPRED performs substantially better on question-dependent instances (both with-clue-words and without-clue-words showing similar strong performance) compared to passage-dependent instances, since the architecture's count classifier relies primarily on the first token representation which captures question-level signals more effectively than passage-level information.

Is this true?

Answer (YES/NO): NO